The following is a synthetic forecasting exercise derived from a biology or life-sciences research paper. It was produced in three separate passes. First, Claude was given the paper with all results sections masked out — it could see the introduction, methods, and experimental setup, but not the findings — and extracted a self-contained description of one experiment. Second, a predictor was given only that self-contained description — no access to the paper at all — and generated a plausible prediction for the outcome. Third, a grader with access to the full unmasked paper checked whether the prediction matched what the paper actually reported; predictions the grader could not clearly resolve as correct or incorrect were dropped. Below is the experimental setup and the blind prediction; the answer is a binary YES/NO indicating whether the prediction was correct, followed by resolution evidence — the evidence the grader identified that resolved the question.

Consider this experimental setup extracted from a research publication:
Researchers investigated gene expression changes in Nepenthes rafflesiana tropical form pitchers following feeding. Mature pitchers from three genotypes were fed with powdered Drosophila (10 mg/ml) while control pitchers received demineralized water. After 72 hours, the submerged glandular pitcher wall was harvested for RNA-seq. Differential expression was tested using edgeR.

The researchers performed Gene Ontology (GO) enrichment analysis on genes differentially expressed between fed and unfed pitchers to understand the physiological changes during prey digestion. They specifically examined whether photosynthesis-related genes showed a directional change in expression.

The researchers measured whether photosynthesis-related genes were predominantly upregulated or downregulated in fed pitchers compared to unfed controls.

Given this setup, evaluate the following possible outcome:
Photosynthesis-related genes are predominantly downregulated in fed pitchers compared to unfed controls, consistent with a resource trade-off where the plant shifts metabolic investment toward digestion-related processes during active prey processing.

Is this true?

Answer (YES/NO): YES